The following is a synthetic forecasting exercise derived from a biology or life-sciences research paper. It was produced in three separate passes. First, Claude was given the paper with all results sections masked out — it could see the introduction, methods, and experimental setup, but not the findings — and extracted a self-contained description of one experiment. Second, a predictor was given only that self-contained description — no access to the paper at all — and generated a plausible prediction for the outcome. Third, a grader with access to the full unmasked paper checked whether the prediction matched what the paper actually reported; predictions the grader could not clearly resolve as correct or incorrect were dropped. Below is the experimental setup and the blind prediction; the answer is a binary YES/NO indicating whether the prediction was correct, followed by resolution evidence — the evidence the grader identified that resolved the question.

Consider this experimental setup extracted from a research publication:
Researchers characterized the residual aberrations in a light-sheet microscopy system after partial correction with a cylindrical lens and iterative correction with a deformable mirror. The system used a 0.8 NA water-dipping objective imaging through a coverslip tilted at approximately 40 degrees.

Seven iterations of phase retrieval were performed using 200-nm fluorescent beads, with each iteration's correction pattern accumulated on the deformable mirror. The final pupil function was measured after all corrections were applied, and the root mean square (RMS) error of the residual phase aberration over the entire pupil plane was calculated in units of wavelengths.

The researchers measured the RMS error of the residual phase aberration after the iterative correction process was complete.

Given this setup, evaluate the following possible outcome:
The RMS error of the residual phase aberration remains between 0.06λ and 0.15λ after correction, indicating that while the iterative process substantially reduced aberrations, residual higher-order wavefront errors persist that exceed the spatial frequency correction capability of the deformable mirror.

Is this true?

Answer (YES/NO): NO